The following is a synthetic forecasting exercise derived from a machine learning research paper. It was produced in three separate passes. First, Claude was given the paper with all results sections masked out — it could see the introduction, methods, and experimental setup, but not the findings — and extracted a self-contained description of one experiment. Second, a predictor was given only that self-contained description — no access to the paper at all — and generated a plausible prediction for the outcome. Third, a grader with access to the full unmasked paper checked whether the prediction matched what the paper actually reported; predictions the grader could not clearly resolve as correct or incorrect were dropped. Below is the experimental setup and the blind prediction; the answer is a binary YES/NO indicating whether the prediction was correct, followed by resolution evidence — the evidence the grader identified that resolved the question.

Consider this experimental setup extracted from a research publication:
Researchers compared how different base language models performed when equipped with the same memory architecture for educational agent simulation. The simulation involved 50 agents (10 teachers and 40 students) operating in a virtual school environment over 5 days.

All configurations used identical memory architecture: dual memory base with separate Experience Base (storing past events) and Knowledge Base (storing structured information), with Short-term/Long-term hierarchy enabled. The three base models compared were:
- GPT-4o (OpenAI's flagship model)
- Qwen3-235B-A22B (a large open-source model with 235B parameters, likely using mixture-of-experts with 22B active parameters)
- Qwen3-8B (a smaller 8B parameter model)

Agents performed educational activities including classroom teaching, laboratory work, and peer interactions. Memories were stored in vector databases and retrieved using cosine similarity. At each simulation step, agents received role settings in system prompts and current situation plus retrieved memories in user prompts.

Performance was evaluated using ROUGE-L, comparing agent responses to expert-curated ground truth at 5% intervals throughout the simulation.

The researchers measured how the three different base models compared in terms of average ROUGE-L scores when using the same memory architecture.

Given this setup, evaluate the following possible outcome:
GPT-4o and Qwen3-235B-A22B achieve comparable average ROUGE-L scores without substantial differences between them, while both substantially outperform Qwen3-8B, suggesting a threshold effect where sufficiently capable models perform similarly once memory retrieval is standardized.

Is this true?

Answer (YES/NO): YES